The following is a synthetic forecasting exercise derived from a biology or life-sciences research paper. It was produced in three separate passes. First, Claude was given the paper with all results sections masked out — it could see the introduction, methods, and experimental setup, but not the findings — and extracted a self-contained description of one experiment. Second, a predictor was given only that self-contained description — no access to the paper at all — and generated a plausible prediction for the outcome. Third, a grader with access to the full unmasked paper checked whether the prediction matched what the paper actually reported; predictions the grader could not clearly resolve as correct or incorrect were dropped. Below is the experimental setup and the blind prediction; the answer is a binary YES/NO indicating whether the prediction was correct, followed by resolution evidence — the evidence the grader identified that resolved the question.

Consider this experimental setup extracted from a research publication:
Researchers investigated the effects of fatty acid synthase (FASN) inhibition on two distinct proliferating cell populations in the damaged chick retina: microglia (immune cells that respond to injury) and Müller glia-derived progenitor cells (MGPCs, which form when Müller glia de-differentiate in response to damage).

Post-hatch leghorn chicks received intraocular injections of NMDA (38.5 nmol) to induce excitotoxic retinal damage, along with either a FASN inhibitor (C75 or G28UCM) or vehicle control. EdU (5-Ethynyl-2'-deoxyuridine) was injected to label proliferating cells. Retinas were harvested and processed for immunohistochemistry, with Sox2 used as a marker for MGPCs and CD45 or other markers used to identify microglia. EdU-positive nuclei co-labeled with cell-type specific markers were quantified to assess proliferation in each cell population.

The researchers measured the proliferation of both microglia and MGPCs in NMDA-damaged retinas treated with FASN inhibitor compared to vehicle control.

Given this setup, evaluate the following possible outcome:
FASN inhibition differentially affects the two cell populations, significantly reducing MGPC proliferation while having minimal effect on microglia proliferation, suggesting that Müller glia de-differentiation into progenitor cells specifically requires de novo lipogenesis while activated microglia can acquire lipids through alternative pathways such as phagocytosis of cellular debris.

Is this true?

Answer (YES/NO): NO